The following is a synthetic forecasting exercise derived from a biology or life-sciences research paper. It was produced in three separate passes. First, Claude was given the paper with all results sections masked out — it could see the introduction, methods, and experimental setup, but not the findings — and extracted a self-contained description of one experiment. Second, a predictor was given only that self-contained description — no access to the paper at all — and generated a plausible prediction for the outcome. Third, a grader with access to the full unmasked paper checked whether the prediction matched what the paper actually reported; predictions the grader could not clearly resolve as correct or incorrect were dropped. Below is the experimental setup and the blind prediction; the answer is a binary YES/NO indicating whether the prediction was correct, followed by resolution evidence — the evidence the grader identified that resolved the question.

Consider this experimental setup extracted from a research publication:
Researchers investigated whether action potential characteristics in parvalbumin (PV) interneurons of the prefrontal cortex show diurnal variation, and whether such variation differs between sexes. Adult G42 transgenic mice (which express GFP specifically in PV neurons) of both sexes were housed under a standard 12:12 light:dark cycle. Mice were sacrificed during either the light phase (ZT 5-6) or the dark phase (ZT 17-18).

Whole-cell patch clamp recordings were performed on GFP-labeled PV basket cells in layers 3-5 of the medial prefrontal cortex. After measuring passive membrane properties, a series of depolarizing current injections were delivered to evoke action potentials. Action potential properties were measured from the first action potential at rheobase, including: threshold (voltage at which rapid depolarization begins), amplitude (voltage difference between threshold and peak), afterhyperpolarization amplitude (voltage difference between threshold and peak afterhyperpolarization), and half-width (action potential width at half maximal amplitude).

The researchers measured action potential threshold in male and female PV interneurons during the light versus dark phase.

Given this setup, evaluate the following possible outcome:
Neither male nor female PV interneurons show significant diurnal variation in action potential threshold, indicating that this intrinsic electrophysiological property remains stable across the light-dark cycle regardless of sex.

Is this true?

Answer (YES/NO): YES